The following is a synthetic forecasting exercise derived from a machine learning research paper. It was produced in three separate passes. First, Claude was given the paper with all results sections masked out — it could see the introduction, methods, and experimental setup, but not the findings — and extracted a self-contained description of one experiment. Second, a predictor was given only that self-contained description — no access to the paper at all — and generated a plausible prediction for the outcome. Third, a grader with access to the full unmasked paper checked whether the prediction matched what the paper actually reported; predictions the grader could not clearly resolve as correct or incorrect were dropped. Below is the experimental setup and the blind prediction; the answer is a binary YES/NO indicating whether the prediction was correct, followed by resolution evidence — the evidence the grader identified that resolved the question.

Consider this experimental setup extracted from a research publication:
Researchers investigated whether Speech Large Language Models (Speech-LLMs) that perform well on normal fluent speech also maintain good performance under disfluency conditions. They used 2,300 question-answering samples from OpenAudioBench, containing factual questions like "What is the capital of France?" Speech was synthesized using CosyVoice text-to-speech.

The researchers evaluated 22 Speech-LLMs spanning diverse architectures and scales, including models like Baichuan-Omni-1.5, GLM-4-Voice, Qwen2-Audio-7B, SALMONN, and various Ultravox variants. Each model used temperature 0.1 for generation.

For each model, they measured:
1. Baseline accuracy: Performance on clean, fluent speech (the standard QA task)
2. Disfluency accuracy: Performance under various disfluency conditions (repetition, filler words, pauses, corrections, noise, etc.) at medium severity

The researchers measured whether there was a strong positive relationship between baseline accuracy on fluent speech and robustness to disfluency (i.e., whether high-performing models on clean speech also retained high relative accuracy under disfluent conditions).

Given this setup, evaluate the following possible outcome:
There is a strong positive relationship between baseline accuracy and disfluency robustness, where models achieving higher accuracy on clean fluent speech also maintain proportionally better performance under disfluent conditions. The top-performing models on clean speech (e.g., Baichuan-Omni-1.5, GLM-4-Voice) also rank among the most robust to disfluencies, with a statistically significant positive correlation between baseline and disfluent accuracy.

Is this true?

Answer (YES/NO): NO